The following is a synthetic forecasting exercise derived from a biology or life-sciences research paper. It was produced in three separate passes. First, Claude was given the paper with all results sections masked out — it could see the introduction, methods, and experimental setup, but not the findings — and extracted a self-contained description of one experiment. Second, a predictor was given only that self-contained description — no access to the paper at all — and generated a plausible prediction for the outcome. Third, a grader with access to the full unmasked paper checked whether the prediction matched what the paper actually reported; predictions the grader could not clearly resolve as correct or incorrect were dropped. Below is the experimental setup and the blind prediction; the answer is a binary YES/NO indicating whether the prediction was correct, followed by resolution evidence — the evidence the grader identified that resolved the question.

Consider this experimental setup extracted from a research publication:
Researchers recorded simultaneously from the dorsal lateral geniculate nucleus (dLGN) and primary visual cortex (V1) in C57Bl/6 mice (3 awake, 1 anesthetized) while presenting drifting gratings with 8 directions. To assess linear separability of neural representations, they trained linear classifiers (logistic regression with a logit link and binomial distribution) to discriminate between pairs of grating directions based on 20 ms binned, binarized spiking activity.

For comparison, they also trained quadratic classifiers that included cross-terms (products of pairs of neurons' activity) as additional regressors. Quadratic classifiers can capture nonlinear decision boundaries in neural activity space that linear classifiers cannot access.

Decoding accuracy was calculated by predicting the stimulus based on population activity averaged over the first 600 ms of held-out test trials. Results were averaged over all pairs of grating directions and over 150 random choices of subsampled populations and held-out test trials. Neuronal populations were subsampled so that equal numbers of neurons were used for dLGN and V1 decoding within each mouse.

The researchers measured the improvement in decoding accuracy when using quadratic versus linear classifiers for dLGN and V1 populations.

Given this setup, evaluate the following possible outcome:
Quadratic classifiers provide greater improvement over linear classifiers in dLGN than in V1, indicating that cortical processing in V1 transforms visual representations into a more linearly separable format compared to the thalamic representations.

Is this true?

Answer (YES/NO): YES